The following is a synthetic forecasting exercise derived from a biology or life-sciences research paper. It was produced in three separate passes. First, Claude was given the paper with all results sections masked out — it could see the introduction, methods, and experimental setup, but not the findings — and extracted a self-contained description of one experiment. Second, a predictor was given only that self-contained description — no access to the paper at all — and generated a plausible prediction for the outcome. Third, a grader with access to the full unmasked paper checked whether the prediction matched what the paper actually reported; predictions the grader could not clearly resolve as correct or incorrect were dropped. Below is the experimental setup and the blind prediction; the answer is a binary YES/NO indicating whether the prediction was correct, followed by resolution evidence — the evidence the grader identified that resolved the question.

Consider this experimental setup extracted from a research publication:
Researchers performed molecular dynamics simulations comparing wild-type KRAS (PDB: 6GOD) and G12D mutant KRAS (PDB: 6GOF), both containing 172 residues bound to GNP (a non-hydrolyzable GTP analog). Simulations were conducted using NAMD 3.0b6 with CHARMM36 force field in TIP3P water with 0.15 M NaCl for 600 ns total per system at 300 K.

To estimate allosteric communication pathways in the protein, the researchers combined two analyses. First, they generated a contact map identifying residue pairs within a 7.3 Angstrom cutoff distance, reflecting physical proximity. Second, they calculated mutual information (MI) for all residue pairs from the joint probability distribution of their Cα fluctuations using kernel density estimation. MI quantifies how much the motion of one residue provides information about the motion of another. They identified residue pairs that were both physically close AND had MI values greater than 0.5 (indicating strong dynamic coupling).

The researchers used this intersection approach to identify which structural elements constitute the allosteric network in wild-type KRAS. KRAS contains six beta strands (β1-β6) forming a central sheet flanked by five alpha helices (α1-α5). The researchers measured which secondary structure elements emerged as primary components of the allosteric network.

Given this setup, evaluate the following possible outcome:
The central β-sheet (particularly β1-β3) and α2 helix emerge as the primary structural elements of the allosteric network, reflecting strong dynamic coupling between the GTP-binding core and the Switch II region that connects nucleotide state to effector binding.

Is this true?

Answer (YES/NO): NO